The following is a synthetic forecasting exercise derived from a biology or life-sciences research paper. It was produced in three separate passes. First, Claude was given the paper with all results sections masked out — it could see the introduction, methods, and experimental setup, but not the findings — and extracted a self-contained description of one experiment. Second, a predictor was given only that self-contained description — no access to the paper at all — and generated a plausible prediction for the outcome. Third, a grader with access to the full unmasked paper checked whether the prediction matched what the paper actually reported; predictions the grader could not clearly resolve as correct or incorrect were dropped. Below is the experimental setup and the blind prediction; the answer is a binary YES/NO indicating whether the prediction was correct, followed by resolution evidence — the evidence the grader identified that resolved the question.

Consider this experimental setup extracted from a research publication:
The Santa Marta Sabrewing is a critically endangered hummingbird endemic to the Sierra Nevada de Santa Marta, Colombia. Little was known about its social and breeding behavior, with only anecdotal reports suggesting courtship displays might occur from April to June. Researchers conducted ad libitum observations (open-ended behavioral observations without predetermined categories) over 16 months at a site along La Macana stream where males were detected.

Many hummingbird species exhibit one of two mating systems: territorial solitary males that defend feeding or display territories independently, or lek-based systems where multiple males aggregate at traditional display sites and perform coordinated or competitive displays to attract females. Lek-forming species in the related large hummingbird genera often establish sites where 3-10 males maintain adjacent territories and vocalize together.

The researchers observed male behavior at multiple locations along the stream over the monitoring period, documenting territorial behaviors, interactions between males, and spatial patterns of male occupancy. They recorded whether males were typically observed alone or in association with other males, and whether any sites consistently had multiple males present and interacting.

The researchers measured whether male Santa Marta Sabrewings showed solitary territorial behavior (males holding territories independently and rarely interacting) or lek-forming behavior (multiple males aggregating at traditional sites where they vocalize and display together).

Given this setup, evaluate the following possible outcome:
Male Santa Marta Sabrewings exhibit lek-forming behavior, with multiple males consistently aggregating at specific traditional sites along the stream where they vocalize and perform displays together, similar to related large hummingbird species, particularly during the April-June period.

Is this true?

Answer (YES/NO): NO